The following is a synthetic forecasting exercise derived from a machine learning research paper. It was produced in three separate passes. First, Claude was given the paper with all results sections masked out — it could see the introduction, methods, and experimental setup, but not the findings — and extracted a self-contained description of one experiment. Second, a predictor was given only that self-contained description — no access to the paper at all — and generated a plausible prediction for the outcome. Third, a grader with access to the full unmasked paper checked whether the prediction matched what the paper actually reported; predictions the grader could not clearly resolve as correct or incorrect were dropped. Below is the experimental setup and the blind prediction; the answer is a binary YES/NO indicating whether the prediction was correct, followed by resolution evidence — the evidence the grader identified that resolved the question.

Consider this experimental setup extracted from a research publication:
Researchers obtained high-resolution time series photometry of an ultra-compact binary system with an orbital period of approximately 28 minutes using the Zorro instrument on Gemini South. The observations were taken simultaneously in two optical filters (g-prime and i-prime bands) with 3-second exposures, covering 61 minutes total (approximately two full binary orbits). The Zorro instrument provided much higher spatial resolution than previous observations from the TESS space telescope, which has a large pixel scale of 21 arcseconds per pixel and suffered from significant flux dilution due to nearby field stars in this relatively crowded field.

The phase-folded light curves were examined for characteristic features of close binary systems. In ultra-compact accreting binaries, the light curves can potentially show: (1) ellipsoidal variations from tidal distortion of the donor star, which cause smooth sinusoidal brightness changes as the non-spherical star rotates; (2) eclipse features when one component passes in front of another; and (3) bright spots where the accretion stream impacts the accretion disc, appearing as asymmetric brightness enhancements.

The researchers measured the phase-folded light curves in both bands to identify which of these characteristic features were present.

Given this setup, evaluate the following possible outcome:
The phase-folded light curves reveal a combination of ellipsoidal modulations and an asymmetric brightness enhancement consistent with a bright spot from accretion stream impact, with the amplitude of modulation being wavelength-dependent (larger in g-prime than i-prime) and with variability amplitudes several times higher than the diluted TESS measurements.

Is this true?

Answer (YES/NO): NO